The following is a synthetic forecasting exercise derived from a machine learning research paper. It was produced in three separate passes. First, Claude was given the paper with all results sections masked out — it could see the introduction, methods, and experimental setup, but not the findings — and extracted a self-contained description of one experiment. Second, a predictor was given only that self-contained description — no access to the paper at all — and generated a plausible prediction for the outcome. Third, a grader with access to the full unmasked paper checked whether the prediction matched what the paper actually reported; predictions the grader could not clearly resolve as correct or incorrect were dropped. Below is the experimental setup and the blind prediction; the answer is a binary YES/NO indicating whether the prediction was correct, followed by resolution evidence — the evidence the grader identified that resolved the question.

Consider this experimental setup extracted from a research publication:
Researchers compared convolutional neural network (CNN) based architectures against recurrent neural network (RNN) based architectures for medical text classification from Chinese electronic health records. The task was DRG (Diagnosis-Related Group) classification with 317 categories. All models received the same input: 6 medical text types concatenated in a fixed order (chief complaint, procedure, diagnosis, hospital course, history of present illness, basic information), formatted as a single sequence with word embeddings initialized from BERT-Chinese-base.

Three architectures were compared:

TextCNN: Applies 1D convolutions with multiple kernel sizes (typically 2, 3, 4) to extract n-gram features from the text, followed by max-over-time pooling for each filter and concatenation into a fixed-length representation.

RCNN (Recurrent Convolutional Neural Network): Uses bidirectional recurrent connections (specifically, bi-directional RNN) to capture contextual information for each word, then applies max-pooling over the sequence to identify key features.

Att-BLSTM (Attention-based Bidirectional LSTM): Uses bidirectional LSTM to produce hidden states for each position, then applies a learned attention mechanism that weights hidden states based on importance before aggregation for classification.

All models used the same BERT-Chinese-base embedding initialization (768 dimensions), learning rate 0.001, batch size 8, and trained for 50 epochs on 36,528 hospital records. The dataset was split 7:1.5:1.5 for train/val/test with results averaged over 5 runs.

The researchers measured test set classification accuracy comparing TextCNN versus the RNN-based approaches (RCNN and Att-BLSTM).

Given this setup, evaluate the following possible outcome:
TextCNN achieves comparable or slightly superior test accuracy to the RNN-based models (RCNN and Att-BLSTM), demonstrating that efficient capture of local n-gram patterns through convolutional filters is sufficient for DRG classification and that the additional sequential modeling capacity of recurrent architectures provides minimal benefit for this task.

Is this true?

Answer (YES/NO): NO